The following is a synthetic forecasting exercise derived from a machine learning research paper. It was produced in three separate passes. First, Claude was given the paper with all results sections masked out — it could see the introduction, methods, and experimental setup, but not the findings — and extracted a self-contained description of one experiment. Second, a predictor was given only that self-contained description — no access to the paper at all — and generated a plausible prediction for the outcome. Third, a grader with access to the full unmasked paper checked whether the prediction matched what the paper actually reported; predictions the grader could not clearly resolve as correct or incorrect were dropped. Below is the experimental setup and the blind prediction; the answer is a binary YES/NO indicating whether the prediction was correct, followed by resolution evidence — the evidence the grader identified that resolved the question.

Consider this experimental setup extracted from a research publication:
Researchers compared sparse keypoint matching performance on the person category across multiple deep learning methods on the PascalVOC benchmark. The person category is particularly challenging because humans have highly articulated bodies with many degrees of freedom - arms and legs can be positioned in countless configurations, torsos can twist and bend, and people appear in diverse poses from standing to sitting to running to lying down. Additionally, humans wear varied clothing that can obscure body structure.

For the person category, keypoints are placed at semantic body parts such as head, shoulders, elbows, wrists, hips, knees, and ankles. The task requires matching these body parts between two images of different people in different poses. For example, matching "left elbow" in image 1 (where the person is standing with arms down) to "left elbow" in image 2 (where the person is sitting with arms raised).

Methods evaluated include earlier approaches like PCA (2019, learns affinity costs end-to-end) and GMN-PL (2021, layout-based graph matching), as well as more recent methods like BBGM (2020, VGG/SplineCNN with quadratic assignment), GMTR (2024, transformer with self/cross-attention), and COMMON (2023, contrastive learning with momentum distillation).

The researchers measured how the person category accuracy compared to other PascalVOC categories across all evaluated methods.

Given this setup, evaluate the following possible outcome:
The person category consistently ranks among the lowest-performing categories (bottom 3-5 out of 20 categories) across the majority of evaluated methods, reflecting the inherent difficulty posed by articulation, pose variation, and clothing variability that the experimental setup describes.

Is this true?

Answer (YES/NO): YES